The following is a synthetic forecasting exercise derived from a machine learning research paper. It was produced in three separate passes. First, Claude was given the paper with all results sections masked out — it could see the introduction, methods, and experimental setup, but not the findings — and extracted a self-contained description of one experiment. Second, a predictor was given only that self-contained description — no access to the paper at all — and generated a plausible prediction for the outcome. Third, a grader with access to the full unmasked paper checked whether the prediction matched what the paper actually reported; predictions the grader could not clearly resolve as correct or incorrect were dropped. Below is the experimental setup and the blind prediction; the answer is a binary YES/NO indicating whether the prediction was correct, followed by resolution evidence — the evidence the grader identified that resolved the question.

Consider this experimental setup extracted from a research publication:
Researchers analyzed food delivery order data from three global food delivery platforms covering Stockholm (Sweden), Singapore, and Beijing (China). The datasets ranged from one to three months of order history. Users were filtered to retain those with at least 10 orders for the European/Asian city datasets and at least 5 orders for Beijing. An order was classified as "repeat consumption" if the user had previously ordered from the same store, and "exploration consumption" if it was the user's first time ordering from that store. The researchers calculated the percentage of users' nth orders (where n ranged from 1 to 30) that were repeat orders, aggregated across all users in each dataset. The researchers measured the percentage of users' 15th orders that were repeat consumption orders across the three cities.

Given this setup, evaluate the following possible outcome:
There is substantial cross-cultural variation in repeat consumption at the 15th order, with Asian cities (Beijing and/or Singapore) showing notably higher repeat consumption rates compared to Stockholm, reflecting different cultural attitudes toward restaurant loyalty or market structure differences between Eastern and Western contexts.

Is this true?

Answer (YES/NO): NO